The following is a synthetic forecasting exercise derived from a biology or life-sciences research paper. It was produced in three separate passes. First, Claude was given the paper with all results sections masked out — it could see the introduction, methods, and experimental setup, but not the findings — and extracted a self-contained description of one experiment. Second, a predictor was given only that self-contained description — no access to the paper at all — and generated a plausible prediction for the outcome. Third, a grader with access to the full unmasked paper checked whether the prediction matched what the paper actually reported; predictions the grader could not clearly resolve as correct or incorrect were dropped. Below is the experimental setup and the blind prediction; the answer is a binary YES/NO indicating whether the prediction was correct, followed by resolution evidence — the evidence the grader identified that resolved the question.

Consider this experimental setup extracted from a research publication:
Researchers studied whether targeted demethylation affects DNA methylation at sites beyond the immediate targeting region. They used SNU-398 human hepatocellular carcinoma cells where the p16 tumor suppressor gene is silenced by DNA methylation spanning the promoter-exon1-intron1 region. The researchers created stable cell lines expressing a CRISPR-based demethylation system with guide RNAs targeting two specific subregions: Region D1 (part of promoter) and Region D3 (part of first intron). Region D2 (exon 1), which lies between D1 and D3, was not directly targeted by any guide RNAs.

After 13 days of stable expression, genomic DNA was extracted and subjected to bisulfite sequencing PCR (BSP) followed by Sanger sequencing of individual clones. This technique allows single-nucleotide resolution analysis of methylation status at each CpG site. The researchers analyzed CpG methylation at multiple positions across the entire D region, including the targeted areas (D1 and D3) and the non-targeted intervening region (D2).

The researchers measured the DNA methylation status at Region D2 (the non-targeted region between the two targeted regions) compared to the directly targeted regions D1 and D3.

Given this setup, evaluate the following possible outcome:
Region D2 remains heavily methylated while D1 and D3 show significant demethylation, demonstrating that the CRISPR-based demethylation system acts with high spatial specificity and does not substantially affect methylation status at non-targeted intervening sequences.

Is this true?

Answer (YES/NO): NO